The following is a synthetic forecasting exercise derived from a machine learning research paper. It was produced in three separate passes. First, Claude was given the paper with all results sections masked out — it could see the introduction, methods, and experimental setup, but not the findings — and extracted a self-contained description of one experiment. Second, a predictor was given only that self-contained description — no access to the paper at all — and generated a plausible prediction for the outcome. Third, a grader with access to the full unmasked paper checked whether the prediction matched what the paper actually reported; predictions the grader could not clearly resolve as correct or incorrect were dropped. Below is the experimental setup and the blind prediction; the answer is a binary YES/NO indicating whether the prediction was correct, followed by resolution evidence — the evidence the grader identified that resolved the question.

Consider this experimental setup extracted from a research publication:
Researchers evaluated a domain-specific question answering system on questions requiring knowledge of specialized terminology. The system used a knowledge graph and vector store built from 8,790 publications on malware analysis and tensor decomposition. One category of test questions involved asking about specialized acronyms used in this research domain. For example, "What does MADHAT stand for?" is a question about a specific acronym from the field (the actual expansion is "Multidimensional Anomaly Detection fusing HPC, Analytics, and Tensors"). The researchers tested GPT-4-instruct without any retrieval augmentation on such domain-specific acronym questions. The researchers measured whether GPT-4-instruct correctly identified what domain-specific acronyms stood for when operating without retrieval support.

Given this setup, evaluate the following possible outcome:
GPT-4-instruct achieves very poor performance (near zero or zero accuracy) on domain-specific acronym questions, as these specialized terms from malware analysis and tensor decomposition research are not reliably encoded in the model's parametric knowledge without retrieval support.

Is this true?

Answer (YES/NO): YES